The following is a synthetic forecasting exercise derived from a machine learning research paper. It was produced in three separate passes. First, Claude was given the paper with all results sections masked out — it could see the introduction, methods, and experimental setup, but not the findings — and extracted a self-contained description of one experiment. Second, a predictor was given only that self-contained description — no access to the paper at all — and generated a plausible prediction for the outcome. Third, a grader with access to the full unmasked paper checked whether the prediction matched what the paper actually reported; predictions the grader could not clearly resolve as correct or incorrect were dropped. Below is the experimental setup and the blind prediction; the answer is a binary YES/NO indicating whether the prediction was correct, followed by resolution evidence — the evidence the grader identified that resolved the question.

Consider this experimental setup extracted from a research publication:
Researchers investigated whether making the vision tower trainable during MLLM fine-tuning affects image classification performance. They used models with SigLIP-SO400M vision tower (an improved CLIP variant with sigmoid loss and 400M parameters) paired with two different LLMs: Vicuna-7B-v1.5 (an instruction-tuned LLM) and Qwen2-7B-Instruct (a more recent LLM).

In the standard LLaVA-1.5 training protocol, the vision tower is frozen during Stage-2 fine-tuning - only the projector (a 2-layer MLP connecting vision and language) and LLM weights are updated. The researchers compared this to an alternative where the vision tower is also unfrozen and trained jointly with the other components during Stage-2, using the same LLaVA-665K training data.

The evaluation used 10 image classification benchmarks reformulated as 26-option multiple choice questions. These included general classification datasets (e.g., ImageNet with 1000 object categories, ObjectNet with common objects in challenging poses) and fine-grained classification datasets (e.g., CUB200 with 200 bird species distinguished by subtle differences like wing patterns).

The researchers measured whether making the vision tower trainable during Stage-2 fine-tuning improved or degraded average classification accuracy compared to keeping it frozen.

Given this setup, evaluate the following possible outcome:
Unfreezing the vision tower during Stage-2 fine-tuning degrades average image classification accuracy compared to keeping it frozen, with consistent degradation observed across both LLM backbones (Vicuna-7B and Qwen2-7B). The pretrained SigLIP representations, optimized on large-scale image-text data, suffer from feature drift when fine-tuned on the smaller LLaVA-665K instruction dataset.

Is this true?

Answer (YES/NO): NO